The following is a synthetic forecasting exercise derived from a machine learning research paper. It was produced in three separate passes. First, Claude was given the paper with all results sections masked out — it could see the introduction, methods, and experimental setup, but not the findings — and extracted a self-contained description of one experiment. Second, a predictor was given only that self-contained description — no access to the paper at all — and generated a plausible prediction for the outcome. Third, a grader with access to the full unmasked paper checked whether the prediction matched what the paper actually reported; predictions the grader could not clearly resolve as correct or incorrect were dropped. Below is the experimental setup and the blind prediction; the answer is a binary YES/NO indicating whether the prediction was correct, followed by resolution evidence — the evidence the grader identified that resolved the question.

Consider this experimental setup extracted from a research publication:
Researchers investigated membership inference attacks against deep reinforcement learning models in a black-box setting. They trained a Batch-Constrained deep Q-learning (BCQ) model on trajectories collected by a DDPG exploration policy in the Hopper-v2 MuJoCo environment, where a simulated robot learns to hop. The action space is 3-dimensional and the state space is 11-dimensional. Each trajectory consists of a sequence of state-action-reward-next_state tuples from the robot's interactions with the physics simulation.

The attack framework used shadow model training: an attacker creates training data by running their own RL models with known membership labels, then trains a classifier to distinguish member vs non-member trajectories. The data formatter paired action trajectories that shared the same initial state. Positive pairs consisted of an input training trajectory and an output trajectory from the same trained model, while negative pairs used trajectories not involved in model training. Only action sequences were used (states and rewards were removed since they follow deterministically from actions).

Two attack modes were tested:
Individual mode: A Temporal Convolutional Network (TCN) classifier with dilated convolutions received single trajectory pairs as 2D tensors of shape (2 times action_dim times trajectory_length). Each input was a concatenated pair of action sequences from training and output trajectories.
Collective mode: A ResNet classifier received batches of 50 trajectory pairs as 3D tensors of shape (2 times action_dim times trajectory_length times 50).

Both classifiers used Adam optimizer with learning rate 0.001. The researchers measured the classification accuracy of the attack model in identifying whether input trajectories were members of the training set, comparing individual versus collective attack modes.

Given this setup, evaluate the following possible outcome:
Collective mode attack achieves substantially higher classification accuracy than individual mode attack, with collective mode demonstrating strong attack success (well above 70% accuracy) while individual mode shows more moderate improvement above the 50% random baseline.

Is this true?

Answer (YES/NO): NO